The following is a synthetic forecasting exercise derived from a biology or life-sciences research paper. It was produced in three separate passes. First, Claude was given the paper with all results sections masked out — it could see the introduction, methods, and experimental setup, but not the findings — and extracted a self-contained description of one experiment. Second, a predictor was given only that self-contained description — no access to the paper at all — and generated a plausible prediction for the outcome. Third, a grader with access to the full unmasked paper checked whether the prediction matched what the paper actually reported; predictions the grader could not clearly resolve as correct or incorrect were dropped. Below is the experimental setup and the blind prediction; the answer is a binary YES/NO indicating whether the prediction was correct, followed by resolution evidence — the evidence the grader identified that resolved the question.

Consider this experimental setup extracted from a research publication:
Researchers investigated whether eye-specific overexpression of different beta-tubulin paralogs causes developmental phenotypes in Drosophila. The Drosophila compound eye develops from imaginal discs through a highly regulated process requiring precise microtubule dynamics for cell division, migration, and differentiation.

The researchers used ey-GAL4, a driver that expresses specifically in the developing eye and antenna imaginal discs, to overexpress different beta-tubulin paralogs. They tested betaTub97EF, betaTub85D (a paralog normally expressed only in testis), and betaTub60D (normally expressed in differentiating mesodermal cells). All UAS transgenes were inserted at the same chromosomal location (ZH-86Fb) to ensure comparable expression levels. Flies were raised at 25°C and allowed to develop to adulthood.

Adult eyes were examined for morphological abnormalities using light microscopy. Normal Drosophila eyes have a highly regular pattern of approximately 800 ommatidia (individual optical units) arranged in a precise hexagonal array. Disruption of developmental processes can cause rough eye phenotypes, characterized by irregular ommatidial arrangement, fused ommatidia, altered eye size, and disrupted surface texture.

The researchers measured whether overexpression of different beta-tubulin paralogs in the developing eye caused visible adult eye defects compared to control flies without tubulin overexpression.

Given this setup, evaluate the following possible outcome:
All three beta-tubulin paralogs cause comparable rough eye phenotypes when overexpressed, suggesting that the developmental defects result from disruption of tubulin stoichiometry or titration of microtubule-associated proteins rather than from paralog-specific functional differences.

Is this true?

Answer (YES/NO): NO